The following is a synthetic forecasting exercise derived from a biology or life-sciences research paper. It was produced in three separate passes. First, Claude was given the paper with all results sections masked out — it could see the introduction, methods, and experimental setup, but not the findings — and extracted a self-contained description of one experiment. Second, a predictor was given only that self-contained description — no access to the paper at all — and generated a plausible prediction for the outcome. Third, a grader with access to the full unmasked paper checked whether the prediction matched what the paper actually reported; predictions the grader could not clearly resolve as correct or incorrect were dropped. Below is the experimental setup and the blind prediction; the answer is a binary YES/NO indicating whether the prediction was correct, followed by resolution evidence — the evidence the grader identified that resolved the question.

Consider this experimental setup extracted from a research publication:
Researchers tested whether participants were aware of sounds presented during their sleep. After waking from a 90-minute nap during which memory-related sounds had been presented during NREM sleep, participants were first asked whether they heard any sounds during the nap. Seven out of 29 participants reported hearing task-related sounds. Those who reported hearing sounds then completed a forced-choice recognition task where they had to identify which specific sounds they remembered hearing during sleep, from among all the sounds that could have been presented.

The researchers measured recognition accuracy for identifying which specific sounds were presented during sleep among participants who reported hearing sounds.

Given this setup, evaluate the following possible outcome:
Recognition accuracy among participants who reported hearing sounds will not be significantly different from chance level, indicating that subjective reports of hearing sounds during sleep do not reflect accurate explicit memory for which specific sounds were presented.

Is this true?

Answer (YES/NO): YES